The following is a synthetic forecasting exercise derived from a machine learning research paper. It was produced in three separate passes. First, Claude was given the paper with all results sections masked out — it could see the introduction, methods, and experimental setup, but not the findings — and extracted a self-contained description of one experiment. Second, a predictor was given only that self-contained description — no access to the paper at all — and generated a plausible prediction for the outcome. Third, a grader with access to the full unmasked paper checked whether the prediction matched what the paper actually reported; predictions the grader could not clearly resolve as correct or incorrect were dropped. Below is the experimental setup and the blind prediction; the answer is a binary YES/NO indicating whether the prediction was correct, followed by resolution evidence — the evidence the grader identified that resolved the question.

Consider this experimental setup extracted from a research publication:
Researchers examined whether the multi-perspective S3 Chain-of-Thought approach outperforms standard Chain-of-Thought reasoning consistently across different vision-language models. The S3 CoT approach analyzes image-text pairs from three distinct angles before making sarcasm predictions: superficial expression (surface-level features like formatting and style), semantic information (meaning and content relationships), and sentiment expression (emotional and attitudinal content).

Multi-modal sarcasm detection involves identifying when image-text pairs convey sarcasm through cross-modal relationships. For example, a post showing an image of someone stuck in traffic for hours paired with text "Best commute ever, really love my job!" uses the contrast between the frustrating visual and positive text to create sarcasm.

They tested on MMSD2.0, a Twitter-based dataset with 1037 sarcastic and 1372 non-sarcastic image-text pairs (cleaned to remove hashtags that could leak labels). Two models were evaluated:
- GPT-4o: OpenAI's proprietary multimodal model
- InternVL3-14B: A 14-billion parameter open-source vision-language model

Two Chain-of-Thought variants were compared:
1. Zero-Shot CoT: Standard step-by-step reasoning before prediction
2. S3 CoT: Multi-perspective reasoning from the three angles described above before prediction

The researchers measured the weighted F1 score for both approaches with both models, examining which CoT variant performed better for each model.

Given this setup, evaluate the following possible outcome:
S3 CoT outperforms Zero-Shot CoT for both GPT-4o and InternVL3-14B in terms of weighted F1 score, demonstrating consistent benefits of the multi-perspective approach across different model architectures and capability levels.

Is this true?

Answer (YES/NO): NO